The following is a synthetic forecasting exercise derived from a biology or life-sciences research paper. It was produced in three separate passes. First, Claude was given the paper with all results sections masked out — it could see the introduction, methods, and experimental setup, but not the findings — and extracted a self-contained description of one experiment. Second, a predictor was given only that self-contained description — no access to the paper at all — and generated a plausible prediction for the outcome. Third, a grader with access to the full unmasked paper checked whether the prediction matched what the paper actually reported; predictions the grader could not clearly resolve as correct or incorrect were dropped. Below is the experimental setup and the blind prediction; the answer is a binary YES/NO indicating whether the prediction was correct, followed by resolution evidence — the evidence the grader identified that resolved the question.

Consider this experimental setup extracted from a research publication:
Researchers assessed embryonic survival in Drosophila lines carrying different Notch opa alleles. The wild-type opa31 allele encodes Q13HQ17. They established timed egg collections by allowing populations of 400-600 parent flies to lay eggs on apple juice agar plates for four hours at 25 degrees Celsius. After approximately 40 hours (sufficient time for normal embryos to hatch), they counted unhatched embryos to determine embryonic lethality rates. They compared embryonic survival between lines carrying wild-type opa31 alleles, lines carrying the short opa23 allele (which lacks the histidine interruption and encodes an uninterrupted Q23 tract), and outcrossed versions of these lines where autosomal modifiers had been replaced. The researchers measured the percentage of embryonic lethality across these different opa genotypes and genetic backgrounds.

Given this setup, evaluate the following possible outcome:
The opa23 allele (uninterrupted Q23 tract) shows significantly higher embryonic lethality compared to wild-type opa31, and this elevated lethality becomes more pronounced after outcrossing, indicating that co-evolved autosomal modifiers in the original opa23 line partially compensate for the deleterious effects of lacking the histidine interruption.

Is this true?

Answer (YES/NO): YES